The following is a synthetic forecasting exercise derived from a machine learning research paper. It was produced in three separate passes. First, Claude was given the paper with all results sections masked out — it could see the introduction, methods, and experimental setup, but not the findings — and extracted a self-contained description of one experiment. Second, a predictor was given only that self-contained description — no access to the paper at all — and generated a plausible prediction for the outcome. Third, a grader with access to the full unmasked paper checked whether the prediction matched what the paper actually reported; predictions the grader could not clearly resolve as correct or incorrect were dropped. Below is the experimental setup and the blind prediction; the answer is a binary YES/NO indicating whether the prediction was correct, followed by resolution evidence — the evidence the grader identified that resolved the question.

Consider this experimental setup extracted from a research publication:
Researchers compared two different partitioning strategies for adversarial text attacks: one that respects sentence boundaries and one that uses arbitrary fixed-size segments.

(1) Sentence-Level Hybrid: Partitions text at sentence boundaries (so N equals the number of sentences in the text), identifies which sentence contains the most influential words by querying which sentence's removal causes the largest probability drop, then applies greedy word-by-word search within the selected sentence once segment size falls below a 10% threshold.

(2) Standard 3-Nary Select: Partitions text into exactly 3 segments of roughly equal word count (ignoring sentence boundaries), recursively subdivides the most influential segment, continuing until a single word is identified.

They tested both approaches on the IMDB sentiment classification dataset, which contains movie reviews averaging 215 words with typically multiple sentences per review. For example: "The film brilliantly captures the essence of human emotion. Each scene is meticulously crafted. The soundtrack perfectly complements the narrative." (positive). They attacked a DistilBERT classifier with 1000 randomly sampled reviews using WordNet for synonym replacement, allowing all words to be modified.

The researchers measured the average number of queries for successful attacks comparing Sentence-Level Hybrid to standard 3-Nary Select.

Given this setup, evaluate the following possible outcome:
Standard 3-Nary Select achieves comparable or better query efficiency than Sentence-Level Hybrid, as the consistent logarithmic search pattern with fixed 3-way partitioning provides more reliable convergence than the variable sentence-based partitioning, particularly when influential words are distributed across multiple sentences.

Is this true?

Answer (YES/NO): NO